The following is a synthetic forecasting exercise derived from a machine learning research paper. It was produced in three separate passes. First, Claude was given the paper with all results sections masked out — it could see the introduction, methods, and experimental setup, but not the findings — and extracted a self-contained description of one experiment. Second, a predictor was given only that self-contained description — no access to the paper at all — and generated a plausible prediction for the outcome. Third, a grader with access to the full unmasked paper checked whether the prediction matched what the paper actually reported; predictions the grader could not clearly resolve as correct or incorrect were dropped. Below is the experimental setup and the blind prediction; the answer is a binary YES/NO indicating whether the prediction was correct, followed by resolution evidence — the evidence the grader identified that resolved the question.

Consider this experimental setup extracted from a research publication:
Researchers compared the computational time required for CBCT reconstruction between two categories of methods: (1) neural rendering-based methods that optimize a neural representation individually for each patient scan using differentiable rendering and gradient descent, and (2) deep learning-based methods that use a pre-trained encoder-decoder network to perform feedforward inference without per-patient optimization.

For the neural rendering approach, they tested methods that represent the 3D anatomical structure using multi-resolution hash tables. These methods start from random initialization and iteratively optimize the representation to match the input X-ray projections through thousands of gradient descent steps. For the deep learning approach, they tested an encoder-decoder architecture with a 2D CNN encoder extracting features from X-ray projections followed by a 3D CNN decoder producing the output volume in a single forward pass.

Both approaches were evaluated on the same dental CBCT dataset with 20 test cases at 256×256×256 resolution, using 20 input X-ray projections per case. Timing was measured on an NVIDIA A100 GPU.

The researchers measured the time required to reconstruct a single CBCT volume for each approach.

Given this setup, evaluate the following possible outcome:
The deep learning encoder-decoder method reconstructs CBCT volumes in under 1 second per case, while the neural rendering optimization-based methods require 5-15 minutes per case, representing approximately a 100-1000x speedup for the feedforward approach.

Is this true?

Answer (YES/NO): NO